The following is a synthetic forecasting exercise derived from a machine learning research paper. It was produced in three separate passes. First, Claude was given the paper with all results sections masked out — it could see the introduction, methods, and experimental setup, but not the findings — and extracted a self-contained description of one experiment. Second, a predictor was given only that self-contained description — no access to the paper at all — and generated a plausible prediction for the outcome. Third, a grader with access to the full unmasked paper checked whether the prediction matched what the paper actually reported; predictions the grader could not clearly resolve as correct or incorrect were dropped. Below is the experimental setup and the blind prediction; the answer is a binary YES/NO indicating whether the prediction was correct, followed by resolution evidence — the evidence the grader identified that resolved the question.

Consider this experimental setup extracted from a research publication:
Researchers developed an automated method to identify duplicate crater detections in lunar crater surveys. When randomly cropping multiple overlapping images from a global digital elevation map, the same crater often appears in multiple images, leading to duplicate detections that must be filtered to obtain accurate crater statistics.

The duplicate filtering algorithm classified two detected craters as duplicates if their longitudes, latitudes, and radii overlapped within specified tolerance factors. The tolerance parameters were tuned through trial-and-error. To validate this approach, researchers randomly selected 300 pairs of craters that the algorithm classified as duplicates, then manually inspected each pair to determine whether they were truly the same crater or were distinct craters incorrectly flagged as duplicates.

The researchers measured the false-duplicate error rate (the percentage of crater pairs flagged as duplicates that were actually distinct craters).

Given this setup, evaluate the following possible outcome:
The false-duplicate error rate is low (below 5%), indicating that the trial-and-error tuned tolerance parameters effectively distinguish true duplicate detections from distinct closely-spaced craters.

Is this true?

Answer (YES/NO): YES